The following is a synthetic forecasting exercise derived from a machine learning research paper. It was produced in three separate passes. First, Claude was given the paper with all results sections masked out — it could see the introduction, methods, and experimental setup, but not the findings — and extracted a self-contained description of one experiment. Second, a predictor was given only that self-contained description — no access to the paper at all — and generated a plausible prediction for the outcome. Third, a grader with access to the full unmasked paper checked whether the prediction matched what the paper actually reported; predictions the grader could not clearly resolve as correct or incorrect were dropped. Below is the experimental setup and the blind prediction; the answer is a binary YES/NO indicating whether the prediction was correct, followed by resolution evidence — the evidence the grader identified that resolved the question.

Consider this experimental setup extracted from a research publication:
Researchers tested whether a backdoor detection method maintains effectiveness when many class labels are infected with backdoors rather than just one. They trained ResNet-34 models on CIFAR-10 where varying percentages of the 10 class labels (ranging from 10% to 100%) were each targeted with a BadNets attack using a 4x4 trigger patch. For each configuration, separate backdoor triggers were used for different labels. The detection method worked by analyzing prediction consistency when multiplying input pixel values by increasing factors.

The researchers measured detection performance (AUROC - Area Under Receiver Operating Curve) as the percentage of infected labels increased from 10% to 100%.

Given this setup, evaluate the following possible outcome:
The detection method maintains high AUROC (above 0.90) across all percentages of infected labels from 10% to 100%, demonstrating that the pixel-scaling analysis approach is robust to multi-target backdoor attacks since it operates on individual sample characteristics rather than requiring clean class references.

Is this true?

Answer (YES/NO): NO